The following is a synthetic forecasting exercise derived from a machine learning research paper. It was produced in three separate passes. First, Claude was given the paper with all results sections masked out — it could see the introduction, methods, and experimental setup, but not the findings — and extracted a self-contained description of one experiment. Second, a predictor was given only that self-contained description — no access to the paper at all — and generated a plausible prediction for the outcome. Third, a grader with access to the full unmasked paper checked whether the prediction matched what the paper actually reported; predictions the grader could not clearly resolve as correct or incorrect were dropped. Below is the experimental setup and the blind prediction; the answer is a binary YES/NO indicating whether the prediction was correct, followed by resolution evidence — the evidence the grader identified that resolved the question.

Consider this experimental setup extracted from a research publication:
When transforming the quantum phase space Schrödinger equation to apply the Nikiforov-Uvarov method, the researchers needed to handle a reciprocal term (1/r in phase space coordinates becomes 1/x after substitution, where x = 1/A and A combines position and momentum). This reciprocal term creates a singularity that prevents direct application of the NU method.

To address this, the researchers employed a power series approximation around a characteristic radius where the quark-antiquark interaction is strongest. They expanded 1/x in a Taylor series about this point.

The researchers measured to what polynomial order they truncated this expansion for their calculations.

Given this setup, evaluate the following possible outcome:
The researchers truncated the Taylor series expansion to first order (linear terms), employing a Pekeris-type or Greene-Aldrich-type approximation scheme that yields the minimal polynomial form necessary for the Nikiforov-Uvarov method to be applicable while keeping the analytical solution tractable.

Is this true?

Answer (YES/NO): NO